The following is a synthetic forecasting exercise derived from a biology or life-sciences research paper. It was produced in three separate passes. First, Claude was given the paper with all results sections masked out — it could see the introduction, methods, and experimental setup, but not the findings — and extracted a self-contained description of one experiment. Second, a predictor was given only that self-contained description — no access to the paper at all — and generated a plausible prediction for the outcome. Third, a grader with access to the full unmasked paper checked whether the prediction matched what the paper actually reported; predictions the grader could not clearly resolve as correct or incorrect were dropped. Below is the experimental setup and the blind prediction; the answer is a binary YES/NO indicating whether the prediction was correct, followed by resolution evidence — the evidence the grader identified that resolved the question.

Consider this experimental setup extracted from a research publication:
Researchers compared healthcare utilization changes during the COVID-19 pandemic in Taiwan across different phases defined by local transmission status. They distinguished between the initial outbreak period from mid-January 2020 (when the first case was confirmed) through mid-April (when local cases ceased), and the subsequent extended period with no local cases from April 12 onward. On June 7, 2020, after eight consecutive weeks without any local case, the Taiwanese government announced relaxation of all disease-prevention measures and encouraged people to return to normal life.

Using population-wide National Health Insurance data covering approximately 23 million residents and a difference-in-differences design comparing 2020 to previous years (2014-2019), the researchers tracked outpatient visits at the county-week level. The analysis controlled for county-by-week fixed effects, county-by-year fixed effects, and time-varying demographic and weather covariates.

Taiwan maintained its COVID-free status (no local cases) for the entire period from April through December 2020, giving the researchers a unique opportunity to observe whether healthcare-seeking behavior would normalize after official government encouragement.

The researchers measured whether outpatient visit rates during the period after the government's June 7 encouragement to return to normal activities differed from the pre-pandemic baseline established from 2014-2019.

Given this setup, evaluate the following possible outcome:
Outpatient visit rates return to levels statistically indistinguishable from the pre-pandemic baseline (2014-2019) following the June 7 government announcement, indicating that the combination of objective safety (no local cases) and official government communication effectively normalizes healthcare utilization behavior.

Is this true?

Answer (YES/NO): NO